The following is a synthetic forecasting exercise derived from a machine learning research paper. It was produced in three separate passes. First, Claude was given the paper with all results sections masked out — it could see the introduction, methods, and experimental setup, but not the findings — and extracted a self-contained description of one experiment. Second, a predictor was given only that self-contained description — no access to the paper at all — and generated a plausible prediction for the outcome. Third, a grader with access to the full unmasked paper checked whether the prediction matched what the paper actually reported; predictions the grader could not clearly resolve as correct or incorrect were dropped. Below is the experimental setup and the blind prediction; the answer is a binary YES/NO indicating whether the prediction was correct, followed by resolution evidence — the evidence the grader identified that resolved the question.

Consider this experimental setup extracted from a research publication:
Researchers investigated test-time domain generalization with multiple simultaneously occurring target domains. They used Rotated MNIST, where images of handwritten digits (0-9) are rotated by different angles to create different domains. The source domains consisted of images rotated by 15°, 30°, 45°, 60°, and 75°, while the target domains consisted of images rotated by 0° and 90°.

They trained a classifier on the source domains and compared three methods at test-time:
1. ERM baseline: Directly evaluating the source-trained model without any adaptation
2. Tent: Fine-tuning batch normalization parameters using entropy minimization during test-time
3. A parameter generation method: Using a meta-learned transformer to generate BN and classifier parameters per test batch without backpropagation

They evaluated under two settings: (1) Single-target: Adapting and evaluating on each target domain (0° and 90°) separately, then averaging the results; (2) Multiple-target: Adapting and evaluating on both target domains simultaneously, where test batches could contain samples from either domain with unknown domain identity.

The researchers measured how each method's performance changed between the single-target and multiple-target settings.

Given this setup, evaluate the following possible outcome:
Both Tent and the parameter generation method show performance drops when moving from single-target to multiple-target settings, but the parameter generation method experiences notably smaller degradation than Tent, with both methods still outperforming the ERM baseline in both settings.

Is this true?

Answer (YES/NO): NO